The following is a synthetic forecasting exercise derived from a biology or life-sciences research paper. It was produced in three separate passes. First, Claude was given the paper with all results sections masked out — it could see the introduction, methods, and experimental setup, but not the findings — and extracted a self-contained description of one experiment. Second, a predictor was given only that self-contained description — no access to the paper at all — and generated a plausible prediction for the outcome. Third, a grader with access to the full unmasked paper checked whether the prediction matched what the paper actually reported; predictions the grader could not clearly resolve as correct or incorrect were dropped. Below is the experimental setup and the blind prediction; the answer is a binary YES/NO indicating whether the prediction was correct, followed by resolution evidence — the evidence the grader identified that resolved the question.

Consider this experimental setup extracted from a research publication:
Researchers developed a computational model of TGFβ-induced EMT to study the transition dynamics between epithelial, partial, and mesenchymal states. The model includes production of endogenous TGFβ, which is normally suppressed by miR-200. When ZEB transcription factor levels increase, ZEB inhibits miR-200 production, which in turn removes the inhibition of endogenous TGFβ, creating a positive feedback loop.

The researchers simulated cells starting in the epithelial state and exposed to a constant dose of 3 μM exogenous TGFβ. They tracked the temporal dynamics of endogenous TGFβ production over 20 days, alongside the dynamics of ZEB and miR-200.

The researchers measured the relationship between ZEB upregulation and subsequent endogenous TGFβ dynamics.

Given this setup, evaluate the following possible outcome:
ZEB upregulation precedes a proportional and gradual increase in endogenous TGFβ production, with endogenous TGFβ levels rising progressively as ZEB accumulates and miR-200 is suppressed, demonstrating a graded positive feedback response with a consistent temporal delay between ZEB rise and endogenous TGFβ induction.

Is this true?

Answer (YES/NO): NO